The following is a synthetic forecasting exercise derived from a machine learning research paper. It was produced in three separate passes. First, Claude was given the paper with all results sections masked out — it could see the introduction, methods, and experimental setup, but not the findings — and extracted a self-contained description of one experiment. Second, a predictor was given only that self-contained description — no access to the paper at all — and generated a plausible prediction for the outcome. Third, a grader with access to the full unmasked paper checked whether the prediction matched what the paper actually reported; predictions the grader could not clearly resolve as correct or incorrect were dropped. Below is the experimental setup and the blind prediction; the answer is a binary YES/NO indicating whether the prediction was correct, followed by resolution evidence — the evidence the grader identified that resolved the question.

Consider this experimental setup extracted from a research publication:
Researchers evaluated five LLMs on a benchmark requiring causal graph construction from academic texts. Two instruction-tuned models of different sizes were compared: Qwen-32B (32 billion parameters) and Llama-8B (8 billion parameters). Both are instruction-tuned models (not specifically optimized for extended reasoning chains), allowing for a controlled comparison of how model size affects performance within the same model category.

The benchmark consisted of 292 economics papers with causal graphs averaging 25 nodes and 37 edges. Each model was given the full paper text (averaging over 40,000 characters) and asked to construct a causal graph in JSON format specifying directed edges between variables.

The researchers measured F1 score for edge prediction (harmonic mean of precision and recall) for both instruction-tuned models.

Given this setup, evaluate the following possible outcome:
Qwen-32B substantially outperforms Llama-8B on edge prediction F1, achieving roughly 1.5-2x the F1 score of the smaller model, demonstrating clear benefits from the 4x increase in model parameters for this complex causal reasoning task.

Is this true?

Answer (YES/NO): NO